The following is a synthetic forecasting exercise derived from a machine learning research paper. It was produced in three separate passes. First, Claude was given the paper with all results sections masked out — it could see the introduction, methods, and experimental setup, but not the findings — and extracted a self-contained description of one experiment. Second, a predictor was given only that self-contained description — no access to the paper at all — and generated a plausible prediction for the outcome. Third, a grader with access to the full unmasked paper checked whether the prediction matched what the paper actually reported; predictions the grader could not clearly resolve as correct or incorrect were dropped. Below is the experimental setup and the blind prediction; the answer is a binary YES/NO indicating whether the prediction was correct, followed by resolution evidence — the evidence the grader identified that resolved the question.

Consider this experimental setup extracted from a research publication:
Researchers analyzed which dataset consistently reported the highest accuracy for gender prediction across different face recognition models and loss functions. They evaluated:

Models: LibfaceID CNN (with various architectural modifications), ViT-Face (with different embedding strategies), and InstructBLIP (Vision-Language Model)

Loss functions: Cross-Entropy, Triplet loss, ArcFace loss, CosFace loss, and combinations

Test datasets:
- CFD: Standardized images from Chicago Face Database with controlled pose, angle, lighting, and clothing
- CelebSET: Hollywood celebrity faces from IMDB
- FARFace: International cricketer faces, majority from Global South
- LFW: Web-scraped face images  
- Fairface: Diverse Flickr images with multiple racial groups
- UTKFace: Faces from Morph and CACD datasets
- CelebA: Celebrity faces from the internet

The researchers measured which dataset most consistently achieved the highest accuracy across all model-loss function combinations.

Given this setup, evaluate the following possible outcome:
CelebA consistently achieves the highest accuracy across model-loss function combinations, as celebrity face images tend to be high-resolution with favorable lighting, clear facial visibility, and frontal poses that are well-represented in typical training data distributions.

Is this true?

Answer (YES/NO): NO